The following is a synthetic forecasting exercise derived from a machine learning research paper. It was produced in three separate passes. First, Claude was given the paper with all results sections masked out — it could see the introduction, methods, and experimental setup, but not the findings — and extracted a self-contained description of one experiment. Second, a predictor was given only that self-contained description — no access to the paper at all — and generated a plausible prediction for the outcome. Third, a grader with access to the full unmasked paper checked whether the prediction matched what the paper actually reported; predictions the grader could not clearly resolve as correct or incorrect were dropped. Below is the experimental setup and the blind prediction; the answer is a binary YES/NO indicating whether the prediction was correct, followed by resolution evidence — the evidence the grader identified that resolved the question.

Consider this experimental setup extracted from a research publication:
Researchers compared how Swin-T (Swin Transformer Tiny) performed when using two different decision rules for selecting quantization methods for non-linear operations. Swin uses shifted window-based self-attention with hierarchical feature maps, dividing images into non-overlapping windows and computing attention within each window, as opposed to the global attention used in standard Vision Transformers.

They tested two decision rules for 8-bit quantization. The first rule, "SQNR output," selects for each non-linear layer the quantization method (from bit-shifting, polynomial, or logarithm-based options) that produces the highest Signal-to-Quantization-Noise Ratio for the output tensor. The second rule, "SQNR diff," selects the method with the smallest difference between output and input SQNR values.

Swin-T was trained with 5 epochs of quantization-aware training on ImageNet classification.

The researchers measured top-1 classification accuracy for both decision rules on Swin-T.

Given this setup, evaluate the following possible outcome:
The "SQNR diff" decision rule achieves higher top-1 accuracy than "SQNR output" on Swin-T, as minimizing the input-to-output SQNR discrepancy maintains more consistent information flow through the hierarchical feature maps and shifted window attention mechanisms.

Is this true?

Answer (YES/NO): YES